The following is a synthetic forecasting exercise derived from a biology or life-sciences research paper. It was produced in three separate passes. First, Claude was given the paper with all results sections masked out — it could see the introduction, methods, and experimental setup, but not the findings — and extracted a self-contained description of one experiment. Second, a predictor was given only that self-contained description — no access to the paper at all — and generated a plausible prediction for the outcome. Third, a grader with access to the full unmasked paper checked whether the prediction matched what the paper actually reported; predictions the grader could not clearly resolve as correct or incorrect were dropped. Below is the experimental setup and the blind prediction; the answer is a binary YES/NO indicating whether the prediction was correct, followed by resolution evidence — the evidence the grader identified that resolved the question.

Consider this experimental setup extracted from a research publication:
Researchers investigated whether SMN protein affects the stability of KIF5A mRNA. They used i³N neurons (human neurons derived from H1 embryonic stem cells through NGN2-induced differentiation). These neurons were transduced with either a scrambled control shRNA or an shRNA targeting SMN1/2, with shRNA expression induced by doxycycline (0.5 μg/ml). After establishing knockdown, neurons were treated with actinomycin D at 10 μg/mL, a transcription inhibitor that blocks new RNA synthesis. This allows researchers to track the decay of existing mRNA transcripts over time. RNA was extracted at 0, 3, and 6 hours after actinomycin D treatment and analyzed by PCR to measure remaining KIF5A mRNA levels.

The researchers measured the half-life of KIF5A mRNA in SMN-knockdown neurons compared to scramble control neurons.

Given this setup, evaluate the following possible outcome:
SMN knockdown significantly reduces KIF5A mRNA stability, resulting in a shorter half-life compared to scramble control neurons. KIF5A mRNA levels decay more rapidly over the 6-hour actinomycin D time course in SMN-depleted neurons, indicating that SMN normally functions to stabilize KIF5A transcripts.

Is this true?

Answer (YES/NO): YES